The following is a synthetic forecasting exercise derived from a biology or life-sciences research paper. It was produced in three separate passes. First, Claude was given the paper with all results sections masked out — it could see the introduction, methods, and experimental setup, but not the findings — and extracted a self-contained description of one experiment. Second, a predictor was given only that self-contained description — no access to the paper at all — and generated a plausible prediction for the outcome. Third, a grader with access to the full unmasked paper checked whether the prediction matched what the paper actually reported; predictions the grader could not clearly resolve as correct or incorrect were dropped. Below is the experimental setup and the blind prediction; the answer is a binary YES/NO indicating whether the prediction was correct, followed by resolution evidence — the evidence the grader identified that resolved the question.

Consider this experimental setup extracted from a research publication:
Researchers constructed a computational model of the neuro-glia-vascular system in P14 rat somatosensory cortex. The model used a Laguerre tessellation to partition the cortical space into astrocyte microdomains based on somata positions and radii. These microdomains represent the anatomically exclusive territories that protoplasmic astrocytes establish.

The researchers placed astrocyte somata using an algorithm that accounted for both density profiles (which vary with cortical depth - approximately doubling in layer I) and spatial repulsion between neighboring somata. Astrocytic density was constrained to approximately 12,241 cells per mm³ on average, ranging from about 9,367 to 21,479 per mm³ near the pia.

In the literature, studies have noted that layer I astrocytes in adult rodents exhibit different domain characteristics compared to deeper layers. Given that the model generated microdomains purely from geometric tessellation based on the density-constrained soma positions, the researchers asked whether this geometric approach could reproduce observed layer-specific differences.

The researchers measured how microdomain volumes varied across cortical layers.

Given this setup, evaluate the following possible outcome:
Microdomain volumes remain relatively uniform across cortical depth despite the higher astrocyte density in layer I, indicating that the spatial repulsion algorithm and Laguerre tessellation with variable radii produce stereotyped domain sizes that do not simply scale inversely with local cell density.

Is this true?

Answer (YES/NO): NO